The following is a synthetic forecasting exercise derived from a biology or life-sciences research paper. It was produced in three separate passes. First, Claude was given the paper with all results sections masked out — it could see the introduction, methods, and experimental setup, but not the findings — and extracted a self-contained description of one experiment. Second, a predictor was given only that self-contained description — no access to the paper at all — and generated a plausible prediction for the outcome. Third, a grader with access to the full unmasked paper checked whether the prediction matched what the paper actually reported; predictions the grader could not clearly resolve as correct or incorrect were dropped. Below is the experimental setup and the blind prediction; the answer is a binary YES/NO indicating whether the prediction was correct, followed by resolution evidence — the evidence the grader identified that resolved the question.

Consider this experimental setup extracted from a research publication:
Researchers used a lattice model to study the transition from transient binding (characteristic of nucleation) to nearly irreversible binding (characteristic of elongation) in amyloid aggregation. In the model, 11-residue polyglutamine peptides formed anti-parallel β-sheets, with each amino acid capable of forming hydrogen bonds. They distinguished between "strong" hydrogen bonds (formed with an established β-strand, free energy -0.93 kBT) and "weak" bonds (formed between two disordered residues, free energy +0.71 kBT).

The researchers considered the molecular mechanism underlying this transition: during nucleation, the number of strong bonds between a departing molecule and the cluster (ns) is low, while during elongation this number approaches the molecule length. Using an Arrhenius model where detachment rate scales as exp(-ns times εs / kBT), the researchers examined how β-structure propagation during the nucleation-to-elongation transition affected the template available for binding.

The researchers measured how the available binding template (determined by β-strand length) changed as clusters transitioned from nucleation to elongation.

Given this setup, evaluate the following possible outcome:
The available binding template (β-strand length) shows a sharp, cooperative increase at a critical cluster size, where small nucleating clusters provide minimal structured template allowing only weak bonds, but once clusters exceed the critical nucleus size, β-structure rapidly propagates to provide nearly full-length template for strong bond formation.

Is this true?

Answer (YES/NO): NO